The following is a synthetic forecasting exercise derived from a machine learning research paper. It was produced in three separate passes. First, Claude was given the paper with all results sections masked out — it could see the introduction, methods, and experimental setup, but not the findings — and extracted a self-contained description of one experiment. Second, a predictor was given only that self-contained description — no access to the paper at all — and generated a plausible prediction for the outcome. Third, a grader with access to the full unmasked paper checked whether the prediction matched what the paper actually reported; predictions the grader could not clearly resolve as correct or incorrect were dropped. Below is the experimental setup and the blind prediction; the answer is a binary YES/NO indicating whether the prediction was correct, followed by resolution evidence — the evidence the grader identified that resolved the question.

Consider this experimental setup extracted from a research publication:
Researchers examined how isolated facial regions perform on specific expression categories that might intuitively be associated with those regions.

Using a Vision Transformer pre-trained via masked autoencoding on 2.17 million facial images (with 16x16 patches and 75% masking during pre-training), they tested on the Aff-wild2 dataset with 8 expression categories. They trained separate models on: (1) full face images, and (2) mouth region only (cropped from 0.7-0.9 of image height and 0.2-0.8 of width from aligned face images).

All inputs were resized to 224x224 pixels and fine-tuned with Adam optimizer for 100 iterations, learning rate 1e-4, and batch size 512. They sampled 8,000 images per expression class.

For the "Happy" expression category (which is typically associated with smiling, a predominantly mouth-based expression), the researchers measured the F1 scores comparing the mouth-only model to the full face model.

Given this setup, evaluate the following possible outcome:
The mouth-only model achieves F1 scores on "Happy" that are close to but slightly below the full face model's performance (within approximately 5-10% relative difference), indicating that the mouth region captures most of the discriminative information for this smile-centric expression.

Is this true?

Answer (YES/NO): NO